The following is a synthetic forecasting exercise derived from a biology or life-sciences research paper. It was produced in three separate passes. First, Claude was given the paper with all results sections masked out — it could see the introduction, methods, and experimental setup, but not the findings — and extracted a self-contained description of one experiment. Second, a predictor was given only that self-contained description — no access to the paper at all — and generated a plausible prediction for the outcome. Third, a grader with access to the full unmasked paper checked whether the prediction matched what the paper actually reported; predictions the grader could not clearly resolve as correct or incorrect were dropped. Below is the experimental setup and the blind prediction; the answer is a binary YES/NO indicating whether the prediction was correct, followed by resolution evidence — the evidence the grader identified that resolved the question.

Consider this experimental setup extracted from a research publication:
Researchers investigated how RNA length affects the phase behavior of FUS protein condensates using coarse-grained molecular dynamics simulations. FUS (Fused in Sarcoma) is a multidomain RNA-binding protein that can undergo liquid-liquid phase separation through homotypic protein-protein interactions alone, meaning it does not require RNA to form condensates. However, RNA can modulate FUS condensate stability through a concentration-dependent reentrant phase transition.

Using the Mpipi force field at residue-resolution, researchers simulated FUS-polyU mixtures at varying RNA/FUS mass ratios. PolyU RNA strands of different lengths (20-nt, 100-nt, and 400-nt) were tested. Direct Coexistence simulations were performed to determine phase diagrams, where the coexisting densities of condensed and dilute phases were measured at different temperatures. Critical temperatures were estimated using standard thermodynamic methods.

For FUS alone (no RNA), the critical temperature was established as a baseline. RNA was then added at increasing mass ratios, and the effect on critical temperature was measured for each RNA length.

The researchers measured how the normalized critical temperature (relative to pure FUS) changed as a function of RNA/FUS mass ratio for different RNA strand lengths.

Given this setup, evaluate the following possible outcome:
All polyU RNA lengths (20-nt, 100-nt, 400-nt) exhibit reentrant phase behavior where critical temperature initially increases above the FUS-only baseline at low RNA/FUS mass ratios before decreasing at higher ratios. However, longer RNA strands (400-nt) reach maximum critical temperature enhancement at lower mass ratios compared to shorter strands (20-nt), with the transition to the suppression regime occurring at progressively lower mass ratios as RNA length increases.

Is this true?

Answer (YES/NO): NO